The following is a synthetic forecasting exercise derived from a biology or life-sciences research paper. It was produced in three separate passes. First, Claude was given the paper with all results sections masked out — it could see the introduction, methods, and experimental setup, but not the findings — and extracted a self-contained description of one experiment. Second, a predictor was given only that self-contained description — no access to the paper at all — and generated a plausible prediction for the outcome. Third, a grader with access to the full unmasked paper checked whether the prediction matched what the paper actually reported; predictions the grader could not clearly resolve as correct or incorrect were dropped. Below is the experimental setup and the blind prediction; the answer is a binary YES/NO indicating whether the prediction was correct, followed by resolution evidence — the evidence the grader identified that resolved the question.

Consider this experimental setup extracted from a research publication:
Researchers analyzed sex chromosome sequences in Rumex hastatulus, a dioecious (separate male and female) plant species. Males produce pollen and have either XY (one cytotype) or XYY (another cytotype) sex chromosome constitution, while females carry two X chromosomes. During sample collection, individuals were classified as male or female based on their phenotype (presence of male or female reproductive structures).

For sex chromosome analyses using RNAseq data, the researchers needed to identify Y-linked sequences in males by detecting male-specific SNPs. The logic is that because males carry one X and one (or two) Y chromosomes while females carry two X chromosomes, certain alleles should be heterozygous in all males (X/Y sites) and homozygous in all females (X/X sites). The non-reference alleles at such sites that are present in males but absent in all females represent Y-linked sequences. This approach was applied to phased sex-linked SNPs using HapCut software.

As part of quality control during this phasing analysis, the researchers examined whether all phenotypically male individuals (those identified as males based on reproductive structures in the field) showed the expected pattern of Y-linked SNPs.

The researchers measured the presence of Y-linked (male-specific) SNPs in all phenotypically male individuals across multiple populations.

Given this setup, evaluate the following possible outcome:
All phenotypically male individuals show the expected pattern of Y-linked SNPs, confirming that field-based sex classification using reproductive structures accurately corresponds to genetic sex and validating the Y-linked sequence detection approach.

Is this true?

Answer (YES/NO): NO